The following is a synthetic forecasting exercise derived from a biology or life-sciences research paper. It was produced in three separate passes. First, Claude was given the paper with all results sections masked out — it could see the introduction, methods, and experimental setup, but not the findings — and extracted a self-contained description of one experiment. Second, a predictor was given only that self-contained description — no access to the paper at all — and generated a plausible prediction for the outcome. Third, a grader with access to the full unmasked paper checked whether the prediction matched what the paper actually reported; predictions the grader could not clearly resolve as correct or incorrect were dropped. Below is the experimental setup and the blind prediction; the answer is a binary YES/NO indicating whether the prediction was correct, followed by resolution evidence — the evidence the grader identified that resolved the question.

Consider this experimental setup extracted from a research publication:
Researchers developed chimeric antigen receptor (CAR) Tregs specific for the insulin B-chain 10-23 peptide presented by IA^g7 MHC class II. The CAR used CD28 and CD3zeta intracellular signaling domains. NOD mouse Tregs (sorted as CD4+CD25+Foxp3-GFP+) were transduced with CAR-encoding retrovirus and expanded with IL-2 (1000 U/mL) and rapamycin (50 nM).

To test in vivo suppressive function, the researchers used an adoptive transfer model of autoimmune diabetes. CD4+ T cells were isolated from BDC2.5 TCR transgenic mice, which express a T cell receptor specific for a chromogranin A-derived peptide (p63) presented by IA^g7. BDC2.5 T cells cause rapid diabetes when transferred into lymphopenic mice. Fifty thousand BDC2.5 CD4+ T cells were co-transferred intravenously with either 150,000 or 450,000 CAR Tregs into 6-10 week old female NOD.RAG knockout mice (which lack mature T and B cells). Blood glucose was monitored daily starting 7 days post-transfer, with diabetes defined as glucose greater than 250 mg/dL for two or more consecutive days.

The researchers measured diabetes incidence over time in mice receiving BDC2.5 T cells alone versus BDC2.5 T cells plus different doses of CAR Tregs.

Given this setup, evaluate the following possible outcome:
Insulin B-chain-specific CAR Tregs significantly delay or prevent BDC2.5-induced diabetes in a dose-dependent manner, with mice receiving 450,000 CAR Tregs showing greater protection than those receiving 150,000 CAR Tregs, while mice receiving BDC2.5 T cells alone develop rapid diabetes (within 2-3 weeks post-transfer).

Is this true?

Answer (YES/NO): NO